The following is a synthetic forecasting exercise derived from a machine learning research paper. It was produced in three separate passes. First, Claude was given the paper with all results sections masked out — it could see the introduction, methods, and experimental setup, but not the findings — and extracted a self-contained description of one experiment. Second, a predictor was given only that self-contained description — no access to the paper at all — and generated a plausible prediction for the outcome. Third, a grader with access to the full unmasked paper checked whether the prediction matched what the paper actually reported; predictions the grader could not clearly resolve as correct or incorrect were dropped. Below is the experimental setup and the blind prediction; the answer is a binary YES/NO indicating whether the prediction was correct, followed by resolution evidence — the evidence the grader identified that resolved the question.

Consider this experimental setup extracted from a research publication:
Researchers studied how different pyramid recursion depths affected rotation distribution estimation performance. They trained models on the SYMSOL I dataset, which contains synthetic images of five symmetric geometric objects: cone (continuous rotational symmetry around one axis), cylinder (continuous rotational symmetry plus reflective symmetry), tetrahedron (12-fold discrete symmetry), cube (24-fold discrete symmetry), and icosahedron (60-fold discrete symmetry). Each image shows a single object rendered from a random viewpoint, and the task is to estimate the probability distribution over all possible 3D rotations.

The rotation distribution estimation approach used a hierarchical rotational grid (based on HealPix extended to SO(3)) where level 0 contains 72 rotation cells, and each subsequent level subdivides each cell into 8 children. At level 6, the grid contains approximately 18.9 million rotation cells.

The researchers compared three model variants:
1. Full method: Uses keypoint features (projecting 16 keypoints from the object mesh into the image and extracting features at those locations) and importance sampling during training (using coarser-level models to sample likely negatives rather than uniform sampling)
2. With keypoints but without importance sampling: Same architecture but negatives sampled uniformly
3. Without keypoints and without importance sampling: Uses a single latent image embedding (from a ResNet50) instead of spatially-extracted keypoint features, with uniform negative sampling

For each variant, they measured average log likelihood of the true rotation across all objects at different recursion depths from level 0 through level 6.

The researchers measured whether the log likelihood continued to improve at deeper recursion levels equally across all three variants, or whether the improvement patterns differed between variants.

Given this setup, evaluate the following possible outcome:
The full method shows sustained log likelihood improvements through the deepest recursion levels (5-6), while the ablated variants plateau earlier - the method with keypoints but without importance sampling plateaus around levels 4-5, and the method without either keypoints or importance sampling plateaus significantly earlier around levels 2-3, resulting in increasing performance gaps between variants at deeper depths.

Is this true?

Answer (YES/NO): NO